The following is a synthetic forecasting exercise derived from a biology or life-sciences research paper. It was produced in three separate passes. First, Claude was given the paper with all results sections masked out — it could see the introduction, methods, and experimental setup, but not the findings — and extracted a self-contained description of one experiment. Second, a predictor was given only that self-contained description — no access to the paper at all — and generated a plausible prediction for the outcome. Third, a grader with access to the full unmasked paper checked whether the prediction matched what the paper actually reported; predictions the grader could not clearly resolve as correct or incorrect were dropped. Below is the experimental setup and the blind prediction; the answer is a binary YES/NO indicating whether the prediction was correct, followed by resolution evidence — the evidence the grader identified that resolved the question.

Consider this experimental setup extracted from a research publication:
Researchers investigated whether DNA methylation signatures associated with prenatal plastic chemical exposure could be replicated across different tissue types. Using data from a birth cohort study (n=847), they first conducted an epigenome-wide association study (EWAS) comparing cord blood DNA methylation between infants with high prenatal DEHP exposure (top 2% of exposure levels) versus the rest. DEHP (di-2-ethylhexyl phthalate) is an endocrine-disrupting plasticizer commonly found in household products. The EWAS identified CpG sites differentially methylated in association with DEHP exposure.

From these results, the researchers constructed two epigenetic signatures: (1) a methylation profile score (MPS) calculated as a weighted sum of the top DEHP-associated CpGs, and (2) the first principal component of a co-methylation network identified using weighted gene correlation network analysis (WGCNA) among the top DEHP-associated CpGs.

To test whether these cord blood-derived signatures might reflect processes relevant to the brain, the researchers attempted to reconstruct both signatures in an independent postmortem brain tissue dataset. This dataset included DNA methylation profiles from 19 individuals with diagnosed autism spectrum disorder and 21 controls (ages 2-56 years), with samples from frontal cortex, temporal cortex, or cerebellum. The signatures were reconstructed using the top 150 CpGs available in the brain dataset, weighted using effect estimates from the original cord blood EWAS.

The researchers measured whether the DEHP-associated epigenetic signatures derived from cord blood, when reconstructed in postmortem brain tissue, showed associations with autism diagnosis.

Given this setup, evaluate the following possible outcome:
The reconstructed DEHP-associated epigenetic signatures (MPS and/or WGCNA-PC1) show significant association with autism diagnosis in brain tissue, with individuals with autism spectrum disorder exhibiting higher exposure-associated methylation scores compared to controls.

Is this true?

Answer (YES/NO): NO